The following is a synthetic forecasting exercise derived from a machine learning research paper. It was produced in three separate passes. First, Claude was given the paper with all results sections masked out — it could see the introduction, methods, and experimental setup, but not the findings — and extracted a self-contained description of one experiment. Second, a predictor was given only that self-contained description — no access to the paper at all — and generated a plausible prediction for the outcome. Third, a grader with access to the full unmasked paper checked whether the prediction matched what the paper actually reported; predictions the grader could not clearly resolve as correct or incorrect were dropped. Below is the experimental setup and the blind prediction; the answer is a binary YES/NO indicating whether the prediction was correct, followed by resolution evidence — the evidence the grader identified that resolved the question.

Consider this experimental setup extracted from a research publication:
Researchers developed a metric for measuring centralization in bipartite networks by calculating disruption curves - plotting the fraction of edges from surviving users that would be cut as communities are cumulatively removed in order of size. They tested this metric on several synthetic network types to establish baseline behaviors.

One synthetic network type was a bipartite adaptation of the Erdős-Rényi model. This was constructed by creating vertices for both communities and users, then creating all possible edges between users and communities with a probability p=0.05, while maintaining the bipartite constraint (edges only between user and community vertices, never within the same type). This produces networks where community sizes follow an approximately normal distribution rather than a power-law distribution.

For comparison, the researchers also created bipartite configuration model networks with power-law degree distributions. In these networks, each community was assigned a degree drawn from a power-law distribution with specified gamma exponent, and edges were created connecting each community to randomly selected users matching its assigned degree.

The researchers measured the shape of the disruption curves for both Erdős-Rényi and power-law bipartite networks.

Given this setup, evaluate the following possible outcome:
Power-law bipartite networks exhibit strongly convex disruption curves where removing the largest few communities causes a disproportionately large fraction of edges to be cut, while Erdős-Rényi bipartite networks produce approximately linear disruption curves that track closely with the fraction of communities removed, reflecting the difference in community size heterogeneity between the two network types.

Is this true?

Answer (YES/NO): NO